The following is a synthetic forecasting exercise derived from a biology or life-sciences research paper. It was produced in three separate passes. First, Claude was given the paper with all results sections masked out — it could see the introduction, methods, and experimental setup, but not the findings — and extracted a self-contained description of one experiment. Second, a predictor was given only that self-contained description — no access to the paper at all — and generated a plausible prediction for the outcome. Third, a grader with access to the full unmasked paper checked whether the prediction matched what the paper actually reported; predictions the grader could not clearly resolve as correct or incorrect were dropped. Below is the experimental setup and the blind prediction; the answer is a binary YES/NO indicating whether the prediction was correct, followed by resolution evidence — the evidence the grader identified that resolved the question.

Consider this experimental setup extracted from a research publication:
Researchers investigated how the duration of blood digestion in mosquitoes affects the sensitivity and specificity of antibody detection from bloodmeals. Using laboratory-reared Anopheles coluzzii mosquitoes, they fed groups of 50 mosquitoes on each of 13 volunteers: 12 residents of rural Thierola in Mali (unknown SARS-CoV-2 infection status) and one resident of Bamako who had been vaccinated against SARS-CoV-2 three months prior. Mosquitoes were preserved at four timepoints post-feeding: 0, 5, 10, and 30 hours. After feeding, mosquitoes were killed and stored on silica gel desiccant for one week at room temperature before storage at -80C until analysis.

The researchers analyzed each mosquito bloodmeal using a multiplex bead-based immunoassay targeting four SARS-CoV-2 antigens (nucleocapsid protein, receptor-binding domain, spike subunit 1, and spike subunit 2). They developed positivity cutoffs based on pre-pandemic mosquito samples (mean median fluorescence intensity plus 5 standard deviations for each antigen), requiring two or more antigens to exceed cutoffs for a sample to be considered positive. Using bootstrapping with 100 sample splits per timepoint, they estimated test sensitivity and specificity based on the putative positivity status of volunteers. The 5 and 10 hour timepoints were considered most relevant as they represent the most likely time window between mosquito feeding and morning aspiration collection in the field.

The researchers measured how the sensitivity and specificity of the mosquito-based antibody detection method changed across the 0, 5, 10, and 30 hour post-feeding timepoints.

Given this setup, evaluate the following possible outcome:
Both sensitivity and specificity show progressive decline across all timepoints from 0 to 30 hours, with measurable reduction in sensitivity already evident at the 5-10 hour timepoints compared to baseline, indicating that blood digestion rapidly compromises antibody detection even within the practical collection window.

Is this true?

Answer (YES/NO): NO